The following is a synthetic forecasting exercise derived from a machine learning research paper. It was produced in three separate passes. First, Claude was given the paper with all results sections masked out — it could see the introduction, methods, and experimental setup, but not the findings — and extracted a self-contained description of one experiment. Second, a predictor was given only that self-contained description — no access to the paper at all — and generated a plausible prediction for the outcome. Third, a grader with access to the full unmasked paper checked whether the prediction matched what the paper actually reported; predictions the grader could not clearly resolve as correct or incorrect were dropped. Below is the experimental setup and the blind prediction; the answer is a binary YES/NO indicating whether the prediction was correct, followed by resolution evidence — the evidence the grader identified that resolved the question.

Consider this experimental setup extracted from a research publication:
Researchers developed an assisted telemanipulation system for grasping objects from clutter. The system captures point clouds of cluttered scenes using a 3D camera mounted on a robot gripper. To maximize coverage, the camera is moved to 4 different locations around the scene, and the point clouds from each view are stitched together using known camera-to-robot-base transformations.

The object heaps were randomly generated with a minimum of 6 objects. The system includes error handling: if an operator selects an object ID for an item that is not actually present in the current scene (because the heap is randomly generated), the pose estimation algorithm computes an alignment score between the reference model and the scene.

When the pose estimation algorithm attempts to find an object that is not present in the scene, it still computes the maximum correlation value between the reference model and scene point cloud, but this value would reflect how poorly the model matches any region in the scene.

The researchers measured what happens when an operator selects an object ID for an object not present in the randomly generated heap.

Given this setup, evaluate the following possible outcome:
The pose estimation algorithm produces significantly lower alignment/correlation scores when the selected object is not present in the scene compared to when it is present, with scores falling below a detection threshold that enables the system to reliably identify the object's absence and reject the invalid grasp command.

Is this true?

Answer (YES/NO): YES